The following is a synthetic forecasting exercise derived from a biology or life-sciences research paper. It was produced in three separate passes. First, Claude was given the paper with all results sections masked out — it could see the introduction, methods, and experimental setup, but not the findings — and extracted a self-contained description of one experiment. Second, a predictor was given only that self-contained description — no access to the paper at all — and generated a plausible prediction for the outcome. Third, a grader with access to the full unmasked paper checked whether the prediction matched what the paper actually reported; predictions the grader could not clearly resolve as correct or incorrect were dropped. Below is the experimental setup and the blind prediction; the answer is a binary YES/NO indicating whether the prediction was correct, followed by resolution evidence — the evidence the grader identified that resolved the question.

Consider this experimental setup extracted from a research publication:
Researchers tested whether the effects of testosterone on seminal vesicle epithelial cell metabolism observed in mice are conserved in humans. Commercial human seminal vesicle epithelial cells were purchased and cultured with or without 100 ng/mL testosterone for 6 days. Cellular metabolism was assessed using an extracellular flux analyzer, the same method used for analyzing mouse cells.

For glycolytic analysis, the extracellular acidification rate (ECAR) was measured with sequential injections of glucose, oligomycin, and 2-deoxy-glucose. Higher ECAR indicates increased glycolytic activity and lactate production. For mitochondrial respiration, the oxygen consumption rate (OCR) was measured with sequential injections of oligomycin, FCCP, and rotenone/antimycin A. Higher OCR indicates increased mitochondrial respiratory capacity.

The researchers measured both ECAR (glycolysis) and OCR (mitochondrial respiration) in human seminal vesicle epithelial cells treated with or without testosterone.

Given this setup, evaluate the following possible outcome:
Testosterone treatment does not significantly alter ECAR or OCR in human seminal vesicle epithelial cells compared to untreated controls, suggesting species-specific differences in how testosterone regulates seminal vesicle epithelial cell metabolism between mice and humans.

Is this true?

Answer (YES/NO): NO